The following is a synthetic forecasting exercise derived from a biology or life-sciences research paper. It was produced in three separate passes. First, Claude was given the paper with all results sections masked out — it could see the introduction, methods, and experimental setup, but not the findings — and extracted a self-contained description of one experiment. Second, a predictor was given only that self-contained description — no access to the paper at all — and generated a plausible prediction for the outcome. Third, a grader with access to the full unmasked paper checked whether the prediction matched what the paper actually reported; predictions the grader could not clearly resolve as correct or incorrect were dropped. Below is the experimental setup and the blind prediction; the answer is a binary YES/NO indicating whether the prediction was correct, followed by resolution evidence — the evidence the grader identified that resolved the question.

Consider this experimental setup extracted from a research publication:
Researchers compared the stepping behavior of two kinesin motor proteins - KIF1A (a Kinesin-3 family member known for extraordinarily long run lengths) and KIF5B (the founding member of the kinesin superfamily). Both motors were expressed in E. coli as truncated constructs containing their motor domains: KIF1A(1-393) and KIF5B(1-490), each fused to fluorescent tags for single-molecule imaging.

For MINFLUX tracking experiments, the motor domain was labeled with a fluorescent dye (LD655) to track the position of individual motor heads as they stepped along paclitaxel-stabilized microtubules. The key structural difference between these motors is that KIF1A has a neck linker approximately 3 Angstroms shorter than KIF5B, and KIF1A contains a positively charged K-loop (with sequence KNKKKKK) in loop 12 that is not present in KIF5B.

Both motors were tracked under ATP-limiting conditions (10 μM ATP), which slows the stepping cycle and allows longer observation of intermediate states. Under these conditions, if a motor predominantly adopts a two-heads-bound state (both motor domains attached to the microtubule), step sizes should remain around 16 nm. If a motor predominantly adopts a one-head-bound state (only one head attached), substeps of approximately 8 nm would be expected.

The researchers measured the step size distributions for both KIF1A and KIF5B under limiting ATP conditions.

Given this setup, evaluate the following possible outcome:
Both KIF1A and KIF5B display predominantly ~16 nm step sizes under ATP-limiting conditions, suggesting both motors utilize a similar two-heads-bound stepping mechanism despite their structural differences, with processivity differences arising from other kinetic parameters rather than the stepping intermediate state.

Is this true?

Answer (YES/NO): NO